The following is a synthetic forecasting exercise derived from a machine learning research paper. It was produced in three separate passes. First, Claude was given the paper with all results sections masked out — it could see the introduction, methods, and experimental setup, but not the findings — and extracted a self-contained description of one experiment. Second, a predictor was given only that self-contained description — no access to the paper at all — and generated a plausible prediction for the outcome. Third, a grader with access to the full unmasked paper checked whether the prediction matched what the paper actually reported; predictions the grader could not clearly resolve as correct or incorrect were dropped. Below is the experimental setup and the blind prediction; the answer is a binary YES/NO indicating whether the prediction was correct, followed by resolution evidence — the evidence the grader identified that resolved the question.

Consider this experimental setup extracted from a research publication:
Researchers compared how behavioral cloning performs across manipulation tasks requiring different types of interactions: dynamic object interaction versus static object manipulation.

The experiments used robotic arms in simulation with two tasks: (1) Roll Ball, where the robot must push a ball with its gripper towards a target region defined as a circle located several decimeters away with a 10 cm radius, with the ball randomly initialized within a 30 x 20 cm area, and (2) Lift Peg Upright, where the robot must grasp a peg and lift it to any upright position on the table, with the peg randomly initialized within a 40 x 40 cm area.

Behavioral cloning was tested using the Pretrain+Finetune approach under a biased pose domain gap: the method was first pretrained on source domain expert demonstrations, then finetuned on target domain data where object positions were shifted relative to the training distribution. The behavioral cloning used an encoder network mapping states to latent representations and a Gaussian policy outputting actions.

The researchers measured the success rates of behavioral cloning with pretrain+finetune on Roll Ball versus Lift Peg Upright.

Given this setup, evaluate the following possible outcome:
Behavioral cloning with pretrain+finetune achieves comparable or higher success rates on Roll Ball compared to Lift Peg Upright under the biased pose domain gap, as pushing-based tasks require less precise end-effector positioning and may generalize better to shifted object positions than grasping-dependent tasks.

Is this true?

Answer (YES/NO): NO